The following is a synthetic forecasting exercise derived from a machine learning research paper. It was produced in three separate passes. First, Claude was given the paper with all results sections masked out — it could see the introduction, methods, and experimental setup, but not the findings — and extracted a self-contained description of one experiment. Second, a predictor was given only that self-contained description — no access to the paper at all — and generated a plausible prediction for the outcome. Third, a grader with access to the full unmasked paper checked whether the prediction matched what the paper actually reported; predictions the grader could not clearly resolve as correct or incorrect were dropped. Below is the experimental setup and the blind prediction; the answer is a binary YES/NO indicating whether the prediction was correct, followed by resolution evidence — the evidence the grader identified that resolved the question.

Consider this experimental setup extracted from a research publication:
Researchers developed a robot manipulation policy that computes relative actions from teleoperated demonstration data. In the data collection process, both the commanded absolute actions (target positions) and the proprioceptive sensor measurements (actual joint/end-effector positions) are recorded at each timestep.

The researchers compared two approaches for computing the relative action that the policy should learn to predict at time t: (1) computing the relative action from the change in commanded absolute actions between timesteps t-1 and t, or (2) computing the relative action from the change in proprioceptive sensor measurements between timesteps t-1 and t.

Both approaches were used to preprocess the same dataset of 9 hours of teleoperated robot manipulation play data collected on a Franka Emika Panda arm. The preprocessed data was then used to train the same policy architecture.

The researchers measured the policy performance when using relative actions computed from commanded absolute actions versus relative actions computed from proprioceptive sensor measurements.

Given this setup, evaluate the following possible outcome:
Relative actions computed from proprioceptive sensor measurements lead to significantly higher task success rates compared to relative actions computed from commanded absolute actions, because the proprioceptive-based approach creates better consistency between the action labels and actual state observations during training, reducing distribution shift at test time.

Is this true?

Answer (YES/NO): NO